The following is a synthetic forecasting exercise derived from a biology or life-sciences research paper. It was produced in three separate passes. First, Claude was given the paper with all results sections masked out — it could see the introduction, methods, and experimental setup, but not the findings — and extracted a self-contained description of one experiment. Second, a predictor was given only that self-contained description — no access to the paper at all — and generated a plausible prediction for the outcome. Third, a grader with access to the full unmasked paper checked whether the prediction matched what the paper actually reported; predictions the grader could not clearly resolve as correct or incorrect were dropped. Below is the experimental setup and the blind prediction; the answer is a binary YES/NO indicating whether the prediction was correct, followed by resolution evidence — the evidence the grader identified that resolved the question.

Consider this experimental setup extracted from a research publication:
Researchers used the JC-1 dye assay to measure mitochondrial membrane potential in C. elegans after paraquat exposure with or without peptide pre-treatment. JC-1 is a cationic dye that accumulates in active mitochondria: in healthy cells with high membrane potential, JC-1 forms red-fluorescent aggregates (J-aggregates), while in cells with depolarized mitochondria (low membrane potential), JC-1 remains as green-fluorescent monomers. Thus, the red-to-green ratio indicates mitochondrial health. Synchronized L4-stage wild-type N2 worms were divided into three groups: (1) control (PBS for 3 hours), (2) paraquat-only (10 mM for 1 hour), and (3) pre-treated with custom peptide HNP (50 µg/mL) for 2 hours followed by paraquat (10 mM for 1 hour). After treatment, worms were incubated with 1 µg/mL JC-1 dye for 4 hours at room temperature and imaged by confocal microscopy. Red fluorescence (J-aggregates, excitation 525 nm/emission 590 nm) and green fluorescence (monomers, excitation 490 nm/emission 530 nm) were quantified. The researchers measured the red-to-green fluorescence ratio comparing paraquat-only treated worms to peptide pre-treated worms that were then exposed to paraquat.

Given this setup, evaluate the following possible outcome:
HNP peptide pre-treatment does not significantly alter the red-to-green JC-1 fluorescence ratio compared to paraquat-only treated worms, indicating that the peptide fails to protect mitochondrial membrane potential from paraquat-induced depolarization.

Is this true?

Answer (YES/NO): NO